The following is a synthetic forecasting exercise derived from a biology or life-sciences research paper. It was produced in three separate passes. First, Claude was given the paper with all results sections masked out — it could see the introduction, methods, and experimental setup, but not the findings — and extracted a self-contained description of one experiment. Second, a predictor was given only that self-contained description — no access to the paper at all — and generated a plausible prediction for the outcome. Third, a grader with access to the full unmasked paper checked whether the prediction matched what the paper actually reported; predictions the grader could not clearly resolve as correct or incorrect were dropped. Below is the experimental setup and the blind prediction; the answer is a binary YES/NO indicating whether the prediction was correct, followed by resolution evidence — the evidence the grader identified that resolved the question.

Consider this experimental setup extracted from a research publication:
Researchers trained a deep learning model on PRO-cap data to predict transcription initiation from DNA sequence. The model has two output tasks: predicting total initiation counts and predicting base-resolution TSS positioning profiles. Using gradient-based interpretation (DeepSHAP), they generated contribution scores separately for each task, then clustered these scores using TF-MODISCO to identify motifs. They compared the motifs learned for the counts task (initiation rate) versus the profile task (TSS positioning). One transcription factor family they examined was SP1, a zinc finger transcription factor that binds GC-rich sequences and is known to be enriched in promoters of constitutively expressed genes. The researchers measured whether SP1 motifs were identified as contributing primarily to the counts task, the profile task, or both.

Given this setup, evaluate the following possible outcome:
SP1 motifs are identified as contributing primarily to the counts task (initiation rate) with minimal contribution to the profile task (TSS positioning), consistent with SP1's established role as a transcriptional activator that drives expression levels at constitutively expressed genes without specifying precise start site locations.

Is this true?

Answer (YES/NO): NO